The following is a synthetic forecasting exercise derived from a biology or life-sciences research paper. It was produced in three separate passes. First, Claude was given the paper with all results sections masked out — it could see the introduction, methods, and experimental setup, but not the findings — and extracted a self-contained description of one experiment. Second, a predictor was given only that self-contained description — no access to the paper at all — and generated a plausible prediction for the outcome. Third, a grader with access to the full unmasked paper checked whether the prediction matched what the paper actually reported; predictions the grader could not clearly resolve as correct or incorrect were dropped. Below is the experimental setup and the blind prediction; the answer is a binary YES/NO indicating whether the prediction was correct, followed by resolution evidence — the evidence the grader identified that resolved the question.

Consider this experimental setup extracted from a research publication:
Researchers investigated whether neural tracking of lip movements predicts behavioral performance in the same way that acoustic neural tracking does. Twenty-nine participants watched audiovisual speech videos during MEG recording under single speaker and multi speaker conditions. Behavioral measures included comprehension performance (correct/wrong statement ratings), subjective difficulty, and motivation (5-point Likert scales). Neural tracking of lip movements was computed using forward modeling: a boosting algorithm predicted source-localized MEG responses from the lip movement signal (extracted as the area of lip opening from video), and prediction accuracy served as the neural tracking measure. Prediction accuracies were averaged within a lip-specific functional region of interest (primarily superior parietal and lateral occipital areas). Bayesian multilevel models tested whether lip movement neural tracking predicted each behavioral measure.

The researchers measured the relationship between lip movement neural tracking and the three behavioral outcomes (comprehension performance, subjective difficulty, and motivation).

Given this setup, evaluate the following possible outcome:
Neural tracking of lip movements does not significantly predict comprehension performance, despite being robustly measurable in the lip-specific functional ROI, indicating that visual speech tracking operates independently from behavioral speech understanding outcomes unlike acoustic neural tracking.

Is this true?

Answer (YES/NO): YES